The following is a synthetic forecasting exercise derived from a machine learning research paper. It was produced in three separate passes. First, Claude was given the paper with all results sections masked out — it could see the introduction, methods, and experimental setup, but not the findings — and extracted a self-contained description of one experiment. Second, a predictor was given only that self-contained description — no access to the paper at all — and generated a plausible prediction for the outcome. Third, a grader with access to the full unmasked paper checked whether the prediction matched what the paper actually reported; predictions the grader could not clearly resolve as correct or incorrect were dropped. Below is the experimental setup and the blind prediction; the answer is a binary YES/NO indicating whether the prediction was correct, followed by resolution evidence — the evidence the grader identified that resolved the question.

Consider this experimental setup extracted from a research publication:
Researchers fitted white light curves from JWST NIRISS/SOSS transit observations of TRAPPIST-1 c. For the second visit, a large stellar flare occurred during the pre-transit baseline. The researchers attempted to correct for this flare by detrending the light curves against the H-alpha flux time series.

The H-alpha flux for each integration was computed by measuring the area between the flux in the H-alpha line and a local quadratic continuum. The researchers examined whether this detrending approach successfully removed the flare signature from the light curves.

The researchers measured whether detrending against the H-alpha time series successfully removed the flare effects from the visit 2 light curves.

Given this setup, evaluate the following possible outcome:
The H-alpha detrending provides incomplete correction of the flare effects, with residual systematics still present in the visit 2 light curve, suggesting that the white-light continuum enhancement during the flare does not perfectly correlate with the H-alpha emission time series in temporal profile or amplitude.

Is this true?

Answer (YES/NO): YES